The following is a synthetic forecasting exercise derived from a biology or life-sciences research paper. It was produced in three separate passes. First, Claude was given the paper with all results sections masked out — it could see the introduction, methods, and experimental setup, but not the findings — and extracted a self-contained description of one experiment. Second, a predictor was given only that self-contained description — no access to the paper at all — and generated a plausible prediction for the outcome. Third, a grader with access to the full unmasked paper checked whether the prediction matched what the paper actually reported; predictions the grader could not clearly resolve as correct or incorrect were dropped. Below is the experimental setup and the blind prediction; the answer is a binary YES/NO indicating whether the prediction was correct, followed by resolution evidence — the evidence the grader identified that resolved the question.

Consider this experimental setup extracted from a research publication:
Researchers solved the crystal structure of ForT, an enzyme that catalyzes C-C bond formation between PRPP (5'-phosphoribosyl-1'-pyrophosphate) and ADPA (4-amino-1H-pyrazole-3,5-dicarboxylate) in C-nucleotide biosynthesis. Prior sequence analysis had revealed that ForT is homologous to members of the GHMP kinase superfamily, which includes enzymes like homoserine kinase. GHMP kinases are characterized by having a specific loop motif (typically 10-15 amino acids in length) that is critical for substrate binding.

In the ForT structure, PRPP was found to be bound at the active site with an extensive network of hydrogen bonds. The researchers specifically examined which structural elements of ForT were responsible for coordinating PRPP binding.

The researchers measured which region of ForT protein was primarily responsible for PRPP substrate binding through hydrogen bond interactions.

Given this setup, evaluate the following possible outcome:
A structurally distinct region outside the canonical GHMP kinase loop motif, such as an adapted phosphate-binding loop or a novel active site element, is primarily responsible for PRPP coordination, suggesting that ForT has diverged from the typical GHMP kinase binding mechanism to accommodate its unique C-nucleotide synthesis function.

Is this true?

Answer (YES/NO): NO